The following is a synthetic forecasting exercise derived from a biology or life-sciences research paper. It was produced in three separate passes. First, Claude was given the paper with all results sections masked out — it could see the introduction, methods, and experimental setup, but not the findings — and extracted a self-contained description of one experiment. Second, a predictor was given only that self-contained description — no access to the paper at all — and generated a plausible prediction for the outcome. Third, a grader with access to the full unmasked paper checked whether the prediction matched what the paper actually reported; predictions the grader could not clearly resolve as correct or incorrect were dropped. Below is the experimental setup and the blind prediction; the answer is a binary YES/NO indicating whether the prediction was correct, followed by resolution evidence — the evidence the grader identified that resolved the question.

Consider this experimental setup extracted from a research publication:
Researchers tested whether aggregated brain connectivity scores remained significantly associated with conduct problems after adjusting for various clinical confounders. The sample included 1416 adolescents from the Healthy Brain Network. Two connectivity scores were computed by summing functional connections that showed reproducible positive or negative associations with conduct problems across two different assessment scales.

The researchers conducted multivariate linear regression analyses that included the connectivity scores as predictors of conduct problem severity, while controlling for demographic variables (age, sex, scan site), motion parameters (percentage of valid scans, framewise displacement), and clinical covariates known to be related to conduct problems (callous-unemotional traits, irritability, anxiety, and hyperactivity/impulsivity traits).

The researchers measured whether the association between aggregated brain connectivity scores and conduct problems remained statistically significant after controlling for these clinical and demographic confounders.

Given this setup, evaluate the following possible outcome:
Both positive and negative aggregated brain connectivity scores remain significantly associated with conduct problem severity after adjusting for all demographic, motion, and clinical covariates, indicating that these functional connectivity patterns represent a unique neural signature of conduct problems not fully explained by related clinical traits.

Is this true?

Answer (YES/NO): YES